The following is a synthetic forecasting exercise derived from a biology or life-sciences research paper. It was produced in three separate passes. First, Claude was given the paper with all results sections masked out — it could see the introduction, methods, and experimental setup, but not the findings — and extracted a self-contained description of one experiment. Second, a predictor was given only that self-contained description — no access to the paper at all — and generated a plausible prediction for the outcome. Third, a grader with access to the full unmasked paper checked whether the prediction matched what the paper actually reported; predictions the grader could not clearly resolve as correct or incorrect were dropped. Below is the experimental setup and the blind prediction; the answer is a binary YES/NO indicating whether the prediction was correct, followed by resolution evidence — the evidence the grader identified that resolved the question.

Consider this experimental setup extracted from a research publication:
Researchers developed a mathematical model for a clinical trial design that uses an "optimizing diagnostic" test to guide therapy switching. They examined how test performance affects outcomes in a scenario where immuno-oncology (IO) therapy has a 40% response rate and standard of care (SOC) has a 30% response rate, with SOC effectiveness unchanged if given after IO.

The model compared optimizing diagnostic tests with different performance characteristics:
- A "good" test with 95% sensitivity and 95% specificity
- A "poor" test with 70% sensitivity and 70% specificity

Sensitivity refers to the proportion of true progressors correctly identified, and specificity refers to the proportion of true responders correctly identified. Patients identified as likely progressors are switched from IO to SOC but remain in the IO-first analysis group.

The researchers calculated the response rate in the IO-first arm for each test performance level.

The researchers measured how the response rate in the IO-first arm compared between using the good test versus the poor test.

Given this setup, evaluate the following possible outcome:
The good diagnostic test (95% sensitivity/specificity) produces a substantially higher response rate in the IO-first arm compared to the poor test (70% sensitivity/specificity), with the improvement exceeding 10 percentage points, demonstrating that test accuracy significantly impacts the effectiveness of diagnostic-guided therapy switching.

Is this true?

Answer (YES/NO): YES